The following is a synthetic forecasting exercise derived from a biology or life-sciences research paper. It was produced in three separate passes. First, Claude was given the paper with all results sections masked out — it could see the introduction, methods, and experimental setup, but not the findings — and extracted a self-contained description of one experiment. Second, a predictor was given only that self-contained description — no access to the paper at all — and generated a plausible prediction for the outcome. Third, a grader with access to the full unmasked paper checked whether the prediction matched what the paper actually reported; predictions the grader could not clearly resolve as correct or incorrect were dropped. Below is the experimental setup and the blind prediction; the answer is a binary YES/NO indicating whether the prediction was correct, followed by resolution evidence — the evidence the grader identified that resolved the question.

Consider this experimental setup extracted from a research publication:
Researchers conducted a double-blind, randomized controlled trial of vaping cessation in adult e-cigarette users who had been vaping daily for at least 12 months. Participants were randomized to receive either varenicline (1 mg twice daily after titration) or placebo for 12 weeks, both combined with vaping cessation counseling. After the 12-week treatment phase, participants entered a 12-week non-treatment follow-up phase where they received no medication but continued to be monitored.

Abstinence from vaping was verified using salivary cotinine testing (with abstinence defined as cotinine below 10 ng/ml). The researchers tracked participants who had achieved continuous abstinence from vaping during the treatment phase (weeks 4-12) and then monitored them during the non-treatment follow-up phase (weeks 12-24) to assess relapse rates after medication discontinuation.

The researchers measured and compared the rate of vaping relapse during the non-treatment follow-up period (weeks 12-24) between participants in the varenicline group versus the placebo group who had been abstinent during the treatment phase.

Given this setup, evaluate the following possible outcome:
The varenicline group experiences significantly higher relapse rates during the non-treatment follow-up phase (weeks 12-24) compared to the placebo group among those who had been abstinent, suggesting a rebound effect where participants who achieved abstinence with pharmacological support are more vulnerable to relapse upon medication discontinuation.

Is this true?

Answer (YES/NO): NO